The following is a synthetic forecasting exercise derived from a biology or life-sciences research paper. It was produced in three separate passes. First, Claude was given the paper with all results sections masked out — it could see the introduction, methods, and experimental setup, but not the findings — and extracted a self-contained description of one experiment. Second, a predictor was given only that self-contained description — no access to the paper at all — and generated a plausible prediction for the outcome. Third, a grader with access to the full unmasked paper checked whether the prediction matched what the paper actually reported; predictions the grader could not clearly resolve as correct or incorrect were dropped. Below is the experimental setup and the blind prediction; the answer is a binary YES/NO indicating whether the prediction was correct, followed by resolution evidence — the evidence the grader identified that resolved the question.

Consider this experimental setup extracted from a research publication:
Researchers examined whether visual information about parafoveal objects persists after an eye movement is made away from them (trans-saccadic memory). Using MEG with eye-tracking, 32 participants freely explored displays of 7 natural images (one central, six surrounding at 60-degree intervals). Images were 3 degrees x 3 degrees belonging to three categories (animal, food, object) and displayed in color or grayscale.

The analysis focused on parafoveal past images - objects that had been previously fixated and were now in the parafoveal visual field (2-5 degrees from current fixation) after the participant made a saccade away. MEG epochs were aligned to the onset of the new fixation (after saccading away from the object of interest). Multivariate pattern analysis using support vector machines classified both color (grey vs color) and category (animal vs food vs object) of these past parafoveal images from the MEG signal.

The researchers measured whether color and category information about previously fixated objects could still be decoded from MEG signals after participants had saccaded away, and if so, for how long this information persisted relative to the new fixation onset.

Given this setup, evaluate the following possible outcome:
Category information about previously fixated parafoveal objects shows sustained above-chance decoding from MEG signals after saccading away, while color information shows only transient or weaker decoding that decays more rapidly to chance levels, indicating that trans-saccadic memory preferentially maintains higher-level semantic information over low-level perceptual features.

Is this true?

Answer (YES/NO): YES